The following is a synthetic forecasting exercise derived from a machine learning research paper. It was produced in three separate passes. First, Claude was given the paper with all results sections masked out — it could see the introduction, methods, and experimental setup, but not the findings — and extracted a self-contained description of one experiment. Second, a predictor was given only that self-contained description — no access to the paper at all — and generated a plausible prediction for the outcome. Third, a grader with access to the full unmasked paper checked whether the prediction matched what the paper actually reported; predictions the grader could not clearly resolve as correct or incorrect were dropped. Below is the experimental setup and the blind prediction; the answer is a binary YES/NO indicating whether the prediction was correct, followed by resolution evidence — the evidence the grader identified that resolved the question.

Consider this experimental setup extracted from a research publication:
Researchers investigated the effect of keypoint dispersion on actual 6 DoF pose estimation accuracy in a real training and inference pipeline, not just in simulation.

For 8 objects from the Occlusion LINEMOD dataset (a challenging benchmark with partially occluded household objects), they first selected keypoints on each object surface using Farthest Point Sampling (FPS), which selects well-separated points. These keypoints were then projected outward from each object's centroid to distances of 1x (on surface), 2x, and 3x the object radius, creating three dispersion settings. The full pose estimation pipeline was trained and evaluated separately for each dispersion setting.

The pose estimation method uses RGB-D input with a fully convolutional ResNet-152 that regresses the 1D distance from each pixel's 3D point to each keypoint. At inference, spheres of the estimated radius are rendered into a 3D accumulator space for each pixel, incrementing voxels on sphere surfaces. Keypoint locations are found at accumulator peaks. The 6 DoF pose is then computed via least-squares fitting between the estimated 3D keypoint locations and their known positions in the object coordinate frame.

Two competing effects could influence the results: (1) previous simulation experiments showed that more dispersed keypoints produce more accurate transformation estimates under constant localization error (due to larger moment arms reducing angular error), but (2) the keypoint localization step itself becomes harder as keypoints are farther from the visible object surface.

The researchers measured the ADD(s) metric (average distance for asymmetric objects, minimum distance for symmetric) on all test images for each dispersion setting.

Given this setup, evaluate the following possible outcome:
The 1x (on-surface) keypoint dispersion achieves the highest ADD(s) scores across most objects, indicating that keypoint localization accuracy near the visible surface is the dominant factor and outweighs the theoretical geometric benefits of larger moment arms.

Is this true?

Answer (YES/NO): NO